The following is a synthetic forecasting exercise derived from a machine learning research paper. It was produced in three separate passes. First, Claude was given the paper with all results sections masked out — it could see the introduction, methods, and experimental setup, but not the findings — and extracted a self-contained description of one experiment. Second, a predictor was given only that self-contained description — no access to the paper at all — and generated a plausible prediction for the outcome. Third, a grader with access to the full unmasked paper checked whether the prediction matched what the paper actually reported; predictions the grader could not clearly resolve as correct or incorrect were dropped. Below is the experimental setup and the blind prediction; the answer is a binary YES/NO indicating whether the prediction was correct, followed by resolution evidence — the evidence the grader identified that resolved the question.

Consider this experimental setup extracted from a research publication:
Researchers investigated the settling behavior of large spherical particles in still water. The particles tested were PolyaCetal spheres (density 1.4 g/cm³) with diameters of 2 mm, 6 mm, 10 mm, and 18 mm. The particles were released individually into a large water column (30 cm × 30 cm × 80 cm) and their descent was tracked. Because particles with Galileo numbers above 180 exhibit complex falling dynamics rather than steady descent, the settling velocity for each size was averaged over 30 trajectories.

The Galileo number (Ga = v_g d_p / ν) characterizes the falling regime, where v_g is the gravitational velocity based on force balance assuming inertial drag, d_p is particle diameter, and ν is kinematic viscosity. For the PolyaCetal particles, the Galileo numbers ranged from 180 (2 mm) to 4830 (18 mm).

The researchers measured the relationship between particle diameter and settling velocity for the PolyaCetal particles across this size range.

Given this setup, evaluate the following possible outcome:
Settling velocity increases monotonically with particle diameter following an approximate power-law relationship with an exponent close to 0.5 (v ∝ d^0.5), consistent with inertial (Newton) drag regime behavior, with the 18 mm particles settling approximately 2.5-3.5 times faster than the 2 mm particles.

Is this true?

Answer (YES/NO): YES